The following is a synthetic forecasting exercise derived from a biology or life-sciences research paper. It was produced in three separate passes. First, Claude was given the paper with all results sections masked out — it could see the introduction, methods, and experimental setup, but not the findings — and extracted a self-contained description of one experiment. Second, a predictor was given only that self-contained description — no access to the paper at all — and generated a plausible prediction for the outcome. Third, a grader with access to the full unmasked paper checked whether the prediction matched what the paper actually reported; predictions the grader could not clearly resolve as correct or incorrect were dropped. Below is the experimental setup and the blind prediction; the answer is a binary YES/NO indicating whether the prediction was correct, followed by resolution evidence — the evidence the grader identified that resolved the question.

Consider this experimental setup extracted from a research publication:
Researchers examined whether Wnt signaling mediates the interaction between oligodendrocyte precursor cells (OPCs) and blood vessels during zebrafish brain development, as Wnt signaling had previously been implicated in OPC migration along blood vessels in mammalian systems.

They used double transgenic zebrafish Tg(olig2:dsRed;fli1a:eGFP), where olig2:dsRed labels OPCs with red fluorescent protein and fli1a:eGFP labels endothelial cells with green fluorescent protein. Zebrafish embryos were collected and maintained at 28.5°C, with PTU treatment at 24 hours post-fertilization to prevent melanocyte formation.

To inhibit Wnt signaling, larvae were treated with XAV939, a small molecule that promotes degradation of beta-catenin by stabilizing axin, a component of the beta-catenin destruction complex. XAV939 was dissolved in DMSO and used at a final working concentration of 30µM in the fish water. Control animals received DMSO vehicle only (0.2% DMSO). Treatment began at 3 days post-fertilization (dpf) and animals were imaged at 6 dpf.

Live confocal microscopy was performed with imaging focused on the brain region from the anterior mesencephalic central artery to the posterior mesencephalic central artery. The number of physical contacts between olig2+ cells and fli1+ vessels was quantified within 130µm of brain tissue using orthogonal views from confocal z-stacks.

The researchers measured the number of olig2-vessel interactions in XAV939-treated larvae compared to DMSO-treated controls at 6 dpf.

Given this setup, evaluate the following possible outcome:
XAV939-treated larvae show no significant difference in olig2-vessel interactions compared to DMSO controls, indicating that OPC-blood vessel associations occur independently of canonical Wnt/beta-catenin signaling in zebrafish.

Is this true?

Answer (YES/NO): NO